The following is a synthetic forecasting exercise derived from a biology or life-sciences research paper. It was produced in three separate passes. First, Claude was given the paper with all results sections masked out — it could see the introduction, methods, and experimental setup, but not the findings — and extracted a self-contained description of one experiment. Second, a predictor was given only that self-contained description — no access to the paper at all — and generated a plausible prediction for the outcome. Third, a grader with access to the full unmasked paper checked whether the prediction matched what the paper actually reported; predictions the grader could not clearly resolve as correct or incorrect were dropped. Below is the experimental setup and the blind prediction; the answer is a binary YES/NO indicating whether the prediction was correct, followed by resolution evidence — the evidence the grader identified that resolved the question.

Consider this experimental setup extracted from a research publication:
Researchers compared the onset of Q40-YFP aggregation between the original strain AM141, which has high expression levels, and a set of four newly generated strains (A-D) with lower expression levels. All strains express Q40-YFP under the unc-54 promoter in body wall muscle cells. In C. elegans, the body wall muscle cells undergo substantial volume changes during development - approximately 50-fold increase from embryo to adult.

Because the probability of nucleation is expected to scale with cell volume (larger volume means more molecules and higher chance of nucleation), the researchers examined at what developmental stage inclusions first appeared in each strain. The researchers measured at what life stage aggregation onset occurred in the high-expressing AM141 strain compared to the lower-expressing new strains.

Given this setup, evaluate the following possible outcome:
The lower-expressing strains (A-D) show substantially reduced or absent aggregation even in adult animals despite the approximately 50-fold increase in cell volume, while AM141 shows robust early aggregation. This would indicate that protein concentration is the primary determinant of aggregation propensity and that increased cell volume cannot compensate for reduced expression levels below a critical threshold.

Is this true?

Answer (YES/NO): NO